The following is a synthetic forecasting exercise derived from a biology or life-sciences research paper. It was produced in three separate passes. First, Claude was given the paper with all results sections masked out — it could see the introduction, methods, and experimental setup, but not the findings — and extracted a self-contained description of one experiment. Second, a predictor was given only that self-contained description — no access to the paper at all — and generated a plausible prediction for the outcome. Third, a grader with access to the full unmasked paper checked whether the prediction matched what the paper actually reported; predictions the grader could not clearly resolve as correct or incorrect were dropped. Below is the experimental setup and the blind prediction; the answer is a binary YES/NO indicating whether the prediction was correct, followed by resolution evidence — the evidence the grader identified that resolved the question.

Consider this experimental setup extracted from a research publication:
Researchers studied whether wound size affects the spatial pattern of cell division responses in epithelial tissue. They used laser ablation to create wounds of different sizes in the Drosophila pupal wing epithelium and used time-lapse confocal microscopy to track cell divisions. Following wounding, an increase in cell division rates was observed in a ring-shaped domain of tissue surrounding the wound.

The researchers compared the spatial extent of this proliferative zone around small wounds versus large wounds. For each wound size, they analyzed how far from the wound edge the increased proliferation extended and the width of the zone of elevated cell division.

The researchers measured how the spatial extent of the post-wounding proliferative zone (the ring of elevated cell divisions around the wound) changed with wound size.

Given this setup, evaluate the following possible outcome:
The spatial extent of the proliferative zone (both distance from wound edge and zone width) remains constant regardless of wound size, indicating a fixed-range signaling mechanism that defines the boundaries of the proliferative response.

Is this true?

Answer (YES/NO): NO